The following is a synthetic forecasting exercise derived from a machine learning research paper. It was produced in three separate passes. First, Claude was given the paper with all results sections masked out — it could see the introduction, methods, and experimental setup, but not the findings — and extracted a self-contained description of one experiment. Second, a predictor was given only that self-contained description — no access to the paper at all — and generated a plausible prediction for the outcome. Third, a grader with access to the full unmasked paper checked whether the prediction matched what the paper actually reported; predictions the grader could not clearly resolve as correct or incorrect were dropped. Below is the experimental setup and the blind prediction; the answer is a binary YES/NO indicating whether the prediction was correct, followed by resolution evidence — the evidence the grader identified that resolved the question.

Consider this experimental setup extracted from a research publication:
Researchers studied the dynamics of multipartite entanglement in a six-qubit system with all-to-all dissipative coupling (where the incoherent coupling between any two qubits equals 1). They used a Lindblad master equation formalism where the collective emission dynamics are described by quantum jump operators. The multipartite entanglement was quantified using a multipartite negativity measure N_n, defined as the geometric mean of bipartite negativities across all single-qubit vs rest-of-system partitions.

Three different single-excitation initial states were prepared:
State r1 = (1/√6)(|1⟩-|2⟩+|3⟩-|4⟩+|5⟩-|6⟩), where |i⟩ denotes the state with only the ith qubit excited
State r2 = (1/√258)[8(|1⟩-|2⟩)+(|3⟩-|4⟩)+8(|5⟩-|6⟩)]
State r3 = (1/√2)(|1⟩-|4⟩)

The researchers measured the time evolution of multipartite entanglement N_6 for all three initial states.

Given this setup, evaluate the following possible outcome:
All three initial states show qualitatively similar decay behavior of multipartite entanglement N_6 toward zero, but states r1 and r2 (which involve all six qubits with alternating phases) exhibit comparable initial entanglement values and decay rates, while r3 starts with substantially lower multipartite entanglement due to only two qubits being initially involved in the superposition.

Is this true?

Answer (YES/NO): NO